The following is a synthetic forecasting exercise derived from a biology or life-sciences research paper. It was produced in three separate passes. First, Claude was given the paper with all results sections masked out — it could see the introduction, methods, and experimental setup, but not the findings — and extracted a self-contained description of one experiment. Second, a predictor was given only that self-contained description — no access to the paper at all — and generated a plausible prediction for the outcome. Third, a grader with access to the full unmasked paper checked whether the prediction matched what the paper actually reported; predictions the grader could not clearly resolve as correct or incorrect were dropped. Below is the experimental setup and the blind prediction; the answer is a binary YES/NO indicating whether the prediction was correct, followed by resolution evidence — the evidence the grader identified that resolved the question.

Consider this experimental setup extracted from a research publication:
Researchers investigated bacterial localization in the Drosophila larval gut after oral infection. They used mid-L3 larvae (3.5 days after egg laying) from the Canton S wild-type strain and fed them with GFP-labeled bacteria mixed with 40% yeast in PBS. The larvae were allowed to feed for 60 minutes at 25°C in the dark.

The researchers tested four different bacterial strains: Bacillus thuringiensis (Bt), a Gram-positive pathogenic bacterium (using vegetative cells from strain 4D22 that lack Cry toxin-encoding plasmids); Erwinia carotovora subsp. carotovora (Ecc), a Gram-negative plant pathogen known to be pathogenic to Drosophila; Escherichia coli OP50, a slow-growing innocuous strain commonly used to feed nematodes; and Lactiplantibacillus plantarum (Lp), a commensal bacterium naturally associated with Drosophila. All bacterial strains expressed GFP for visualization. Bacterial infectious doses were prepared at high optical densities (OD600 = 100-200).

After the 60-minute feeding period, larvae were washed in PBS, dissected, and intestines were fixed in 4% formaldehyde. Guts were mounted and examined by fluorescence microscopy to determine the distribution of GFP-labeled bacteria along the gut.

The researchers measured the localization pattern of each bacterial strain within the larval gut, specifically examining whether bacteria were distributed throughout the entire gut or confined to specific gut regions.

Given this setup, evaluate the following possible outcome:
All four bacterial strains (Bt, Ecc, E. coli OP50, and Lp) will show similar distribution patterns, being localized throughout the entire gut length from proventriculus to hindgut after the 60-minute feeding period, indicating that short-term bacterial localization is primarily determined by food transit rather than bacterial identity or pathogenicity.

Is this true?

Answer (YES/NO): NO